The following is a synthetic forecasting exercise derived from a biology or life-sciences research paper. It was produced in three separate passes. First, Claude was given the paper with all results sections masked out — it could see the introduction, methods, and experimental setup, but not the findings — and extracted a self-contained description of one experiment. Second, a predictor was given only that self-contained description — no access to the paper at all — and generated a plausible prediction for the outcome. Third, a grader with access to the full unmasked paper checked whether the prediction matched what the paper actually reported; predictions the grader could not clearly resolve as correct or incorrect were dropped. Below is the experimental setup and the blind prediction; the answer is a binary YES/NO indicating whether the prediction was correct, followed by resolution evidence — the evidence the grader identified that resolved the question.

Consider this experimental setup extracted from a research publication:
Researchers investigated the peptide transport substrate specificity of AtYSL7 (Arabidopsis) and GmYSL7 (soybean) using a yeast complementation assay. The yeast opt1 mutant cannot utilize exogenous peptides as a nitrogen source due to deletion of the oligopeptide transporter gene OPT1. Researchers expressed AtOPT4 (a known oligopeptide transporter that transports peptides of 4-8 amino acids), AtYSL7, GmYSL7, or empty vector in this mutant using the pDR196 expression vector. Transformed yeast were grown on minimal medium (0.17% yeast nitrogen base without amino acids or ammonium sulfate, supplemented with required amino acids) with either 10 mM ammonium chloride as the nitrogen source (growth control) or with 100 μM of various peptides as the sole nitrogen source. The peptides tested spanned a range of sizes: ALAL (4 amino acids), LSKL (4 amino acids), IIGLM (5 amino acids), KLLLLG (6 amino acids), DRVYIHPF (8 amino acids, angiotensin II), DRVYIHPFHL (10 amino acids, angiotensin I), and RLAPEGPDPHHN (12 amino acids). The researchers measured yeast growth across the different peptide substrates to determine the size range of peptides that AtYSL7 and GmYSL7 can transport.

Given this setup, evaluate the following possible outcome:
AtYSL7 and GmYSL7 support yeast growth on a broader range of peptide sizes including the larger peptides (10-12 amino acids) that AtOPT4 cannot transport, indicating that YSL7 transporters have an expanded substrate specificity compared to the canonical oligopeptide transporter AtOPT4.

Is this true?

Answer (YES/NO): NO